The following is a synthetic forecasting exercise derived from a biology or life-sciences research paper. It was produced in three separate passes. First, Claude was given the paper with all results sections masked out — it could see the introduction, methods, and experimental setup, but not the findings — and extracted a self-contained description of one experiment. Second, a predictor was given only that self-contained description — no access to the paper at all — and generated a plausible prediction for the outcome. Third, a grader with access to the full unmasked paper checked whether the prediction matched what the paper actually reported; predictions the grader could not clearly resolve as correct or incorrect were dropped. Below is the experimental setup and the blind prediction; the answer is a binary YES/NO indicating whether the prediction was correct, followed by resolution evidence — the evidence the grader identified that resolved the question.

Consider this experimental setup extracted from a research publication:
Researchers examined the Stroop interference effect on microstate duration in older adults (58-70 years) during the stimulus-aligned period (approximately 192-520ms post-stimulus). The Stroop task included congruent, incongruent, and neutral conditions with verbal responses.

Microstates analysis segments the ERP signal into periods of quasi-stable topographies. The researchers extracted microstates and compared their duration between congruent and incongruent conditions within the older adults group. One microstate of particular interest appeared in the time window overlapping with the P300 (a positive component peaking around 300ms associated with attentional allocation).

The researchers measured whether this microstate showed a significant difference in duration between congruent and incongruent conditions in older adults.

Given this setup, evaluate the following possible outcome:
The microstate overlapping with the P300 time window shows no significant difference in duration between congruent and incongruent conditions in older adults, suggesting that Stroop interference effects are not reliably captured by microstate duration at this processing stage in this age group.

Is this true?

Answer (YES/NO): NO